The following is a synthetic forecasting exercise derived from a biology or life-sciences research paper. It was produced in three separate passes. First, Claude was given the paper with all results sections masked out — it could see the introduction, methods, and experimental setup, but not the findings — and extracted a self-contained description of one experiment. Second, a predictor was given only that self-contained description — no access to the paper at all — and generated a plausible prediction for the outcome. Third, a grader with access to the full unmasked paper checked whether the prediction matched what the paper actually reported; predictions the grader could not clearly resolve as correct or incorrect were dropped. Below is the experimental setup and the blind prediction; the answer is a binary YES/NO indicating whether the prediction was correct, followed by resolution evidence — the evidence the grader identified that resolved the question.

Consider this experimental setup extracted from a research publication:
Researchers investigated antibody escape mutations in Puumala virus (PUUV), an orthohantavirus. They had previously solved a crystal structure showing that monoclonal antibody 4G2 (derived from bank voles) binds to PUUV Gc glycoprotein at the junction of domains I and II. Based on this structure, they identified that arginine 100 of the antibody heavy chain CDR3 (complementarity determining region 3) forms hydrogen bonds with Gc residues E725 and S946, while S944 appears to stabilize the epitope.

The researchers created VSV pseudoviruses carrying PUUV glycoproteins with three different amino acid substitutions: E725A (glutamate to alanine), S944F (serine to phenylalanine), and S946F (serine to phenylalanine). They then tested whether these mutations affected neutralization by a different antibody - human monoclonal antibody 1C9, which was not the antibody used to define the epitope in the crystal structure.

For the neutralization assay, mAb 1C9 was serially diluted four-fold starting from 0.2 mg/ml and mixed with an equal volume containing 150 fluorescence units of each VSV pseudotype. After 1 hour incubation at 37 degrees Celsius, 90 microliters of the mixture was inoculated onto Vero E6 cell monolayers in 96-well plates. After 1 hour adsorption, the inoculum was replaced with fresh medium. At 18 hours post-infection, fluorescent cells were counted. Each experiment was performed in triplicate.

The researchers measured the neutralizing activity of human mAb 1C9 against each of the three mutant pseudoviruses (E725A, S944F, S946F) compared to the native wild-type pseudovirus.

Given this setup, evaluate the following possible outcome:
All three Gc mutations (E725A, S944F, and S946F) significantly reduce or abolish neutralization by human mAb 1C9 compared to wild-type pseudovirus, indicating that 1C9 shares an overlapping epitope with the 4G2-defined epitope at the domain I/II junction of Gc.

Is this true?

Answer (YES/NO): NO